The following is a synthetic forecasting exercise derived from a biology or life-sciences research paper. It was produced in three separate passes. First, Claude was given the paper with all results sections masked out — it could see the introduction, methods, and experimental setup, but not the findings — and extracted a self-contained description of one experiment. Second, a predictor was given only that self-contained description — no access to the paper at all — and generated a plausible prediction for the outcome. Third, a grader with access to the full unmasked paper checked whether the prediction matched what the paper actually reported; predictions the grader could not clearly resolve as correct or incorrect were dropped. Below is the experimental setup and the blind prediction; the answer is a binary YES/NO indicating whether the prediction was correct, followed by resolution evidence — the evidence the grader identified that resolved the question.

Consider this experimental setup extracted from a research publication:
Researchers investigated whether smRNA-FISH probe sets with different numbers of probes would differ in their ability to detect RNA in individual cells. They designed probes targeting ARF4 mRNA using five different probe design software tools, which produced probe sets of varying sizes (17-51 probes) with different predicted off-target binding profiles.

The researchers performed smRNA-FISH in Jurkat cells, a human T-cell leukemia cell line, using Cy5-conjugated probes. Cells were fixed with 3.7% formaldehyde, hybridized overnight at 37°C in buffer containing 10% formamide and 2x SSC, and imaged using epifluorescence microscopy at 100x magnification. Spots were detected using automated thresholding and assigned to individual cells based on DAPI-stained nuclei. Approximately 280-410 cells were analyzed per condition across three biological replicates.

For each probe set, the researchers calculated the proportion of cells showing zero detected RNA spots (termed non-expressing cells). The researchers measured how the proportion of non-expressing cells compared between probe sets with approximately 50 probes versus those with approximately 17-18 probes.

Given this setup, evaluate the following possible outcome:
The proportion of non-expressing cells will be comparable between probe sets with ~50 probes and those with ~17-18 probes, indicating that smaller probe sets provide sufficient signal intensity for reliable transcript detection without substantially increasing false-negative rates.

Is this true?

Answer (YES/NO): NO